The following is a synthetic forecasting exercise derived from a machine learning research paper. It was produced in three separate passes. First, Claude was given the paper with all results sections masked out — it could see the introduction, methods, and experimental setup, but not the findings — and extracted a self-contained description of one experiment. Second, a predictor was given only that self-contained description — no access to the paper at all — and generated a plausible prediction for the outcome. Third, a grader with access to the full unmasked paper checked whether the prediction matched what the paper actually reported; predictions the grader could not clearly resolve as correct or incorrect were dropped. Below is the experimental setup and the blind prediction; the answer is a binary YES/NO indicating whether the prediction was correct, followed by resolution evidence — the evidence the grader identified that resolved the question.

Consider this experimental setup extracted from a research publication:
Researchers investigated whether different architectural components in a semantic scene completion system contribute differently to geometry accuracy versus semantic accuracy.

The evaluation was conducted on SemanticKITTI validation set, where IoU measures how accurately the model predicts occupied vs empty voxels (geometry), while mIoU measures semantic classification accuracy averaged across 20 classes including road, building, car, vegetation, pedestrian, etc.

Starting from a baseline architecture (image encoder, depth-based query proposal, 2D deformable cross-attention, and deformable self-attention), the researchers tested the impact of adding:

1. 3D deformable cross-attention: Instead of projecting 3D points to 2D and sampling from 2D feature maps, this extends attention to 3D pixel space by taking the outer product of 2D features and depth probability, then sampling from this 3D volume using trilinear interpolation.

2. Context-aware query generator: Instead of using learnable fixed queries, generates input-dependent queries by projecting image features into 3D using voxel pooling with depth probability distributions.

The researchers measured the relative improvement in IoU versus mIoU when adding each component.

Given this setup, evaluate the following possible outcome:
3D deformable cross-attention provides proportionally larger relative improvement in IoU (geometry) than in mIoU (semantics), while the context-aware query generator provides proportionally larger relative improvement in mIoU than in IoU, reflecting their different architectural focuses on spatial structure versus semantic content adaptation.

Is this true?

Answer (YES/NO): NO